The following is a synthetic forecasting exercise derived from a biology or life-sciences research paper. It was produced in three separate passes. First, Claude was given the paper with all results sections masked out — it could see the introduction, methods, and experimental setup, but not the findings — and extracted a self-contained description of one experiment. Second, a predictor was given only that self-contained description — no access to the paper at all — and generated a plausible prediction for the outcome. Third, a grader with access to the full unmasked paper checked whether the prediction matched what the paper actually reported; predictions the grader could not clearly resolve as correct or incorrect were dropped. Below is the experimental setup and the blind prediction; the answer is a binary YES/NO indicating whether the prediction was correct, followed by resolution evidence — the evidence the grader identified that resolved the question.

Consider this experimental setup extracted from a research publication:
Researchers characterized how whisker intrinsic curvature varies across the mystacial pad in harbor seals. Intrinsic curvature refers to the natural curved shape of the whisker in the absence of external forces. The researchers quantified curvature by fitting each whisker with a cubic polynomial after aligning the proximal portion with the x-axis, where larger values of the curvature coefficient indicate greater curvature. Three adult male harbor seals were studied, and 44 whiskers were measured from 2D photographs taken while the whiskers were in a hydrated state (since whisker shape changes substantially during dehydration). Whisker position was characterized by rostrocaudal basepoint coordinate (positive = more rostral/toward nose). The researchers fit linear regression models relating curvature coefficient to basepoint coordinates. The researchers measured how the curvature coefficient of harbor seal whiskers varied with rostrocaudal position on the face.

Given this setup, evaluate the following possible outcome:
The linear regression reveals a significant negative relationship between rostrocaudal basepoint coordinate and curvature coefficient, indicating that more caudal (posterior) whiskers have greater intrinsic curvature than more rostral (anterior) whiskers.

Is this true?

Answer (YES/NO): NO